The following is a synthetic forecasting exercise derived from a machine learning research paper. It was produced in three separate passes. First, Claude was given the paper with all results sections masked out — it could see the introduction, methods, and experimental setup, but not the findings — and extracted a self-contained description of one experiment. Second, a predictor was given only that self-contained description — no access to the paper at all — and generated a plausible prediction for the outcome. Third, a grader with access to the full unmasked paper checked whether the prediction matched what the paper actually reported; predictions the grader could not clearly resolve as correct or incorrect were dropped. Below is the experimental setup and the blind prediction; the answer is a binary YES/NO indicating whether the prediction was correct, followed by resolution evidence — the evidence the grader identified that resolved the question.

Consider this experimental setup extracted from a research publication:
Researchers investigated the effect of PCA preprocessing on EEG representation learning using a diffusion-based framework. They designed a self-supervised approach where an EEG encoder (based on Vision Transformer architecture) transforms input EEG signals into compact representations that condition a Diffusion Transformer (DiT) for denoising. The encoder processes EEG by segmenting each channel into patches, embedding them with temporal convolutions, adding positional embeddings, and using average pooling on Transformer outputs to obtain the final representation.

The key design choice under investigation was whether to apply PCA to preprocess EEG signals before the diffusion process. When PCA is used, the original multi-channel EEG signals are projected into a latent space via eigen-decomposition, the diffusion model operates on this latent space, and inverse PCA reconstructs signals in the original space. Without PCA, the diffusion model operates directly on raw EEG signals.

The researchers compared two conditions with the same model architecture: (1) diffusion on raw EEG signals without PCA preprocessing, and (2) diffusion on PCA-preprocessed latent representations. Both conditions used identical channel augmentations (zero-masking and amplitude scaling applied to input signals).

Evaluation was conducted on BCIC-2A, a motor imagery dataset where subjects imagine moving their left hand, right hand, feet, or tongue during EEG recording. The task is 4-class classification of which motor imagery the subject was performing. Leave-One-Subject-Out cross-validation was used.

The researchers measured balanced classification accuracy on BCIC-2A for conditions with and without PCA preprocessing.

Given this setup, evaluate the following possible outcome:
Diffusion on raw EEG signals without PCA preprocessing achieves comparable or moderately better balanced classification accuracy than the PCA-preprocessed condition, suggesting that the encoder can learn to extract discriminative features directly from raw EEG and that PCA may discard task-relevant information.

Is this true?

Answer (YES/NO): NO